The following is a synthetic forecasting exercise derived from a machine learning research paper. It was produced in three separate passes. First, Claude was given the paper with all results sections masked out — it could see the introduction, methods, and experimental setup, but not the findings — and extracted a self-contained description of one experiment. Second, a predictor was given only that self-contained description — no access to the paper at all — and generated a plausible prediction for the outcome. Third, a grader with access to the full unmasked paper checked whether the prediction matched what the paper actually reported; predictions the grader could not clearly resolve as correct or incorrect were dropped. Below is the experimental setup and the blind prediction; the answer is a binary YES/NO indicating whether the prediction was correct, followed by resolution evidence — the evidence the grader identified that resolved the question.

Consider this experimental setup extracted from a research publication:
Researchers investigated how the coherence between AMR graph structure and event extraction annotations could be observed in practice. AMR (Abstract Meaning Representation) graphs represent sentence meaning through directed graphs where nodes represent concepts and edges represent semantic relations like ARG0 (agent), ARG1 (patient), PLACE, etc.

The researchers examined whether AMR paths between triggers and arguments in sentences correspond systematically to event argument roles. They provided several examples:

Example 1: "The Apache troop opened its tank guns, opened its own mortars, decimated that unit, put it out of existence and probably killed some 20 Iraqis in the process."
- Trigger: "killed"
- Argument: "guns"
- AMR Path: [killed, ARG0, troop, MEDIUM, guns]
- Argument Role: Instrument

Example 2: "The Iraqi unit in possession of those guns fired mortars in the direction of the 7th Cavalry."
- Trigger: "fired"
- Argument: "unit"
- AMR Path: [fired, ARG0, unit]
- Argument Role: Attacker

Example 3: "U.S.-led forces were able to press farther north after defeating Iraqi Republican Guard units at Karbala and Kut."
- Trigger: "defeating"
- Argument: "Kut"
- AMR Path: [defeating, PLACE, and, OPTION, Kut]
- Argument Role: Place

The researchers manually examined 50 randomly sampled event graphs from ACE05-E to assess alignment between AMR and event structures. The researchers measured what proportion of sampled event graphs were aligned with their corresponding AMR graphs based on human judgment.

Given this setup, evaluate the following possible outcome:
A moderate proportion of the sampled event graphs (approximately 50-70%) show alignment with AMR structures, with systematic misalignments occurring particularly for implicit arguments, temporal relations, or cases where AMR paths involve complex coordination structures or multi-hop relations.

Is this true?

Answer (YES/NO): NO